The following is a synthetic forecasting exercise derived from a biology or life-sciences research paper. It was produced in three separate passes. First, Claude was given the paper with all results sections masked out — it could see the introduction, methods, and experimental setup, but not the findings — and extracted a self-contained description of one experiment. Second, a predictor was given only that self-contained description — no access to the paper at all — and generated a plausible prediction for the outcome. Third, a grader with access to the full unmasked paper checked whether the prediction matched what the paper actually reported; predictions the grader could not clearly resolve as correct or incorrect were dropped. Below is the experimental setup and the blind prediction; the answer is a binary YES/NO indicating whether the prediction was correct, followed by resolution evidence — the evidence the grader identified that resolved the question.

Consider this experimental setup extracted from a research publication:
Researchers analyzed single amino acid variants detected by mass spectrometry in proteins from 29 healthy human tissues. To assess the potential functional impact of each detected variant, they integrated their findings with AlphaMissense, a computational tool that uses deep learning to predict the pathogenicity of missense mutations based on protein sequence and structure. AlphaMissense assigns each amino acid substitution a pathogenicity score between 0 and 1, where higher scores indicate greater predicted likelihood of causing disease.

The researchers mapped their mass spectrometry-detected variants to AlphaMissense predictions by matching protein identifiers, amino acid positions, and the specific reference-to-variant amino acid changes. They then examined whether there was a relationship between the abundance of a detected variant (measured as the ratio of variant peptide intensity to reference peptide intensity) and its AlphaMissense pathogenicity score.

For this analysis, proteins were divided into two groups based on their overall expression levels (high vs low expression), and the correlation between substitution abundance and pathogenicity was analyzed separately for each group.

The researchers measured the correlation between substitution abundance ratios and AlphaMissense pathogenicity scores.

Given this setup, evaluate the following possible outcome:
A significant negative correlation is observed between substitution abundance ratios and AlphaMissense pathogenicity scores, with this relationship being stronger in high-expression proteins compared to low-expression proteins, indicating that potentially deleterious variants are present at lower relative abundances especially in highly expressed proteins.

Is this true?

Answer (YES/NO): NO